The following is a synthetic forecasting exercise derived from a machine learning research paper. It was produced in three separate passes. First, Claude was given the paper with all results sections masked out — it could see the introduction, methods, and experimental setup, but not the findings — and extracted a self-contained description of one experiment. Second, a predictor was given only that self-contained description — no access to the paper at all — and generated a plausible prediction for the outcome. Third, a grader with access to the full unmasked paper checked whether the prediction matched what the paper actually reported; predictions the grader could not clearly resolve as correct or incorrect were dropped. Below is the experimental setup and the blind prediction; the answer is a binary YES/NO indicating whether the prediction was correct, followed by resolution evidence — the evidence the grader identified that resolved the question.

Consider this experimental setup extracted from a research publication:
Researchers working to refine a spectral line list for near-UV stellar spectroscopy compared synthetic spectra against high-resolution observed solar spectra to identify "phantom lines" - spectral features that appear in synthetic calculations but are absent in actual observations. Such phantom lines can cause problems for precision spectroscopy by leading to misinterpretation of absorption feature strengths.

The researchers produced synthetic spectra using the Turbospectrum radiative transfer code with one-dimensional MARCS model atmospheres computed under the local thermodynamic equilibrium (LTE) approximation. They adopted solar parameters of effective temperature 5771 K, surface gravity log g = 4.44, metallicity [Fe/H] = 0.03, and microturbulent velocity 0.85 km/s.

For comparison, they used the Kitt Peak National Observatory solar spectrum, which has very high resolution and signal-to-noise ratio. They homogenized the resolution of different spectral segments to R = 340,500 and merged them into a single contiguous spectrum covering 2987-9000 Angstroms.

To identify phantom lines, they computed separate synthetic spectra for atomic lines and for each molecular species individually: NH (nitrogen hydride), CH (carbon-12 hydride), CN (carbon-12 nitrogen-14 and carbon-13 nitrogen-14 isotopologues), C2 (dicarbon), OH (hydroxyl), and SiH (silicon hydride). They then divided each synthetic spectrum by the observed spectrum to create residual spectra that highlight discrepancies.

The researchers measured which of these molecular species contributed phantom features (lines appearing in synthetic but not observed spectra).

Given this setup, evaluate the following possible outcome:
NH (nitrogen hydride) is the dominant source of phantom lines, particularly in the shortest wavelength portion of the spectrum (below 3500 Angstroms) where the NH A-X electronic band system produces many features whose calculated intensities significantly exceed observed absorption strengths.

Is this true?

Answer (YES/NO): NO